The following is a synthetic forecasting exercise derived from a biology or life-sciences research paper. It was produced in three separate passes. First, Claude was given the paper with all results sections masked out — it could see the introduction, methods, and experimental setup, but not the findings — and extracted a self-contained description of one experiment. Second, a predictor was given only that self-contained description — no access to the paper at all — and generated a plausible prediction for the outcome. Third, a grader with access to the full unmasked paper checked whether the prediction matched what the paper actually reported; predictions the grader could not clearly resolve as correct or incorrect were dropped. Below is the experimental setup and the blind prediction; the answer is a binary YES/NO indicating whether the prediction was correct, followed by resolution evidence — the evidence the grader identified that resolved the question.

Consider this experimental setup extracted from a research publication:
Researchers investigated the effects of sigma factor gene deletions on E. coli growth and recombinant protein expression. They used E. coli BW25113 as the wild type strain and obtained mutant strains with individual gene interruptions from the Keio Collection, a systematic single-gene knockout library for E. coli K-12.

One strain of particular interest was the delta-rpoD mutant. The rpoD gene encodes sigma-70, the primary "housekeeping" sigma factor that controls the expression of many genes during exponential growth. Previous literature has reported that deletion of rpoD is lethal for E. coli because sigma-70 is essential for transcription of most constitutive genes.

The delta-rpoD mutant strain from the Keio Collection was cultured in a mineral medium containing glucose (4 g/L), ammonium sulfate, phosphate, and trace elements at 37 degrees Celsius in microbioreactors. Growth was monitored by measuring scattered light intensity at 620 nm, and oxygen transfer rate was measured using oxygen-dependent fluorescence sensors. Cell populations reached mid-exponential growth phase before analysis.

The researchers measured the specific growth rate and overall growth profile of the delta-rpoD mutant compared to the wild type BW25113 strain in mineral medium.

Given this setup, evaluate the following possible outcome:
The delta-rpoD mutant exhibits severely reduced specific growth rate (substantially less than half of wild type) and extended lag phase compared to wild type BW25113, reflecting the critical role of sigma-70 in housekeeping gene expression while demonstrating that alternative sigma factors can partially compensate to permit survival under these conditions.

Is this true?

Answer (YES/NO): NO